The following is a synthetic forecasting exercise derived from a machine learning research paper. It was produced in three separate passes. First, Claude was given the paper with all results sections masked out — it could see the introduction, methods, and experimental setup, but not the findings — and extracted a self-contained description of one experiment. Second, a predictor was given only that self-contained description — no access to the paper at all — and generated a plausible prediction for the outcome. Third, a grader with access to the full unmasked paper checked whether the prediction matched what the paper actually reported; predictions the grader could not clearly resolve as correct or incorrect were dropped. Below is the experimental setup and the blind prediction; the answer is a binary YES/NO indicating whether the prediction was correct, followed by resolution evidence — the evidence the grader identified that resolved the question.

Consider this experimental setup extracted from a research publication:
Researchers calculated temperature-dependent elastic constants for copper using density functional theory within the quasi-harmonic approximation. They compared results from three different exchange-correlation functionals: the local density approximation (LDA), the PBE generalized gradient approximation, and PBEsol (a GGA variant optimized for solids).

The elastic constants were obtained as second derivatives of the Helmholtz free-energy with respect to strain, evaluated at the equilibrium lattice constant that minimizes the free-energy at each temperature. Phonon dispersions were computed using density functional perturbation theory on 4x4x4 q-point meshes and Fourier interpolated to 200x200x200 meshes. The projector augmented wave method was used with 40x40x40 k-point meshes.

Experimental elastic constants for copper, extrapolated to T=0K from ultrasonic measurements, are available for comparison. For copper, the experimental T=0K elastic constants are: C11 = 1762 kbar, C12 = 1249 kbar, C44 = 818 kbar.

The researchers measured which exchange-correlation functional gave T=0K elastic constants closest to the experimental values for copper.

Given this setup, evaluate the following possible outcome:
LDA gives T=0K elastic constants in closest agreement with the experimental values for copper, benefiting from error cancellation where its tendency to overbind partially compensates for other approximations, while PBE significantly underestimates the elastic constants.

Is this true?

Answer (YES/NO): NO